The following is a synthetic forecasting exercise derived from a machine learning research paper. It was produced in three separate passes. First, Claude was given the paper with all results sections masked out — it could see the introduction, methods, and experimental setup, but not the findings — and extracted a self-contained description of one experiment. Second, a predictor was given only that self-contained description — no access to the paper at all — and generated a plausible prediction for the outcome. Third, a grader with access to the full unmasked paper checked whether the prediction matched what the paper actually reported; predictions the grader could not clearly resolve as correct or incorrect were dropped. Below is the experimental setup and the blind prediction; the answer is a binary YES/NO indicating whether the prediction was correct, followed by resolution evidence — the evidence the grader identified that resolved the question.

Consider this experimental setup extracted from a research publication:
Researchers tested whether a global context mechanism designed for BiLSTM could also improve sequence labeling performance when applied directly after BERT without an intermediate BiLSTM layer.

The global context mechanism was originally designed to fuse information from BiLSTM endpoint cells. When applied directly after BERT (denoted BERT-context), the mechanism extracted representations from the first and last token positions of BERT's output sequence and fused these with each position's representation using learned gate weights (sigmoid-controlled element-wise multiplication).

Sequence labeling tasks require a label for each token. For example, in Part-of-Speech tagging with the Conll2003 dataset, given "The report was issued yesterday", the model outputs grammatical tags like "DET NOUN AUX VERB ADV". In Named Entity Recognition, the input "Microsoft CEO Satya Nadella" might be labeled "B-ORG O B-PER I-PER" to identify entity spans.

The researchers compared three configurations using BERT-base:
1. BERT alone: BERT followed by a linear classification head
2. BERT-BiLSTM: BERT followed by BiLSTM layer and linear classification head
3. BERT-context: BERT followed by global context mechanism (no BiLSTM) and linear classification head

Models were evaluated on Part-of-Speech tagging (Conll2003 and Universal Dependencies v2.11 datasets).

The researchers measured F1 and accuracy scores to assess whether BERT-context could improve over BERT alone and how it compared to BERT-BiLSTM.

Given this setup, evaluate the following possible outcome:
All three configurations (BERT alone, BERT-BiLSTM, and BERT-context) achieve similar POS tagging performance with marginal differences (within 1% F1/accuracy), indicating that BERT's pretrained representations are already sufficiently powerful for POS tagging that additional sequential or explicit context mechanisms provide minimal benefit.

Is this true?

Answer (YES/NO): NO